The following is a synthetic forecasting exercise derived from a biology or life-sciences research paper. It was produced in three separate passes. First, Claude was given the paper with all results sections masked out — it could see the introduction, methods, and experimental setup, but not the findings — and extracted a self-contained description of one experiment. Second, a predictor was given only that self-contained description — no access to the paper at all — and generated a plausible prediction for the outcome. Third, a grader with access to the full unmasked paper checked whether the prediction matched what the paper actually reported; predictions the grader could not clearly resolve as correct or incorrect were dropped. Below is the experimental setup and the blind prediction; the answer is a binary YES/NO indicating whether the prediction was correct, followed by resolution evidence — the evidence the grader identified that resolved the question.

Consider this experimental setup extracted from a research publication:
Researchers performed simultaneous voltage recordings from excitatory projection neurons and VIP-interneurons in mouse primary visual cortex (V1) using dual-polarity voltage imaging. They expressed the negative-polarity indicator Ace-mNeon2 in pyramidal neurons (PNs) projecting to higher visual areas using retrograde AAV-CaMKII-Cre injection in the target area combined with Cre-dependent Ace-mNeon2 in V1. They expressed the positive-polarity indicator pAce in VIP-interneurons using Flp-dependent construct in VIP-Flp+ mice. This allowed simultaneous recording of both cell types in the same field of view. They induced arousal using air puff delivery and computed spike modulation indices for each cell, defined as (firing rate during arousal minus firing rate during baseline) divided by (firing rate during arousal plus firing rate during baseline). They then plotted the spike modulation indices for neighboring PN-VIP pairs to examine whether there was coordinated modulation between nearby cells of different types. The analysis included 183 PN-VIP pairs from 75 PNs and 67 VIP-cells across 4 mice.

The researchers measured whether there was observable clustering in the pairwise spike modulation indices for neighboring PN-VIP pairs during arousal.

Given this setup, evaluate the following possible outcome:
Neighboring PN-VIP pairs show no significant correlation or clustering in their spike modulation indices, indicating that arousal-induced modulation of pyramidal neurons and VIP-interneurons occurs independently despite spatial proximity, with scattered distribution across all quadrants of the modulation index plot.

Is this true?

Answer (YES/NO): YES